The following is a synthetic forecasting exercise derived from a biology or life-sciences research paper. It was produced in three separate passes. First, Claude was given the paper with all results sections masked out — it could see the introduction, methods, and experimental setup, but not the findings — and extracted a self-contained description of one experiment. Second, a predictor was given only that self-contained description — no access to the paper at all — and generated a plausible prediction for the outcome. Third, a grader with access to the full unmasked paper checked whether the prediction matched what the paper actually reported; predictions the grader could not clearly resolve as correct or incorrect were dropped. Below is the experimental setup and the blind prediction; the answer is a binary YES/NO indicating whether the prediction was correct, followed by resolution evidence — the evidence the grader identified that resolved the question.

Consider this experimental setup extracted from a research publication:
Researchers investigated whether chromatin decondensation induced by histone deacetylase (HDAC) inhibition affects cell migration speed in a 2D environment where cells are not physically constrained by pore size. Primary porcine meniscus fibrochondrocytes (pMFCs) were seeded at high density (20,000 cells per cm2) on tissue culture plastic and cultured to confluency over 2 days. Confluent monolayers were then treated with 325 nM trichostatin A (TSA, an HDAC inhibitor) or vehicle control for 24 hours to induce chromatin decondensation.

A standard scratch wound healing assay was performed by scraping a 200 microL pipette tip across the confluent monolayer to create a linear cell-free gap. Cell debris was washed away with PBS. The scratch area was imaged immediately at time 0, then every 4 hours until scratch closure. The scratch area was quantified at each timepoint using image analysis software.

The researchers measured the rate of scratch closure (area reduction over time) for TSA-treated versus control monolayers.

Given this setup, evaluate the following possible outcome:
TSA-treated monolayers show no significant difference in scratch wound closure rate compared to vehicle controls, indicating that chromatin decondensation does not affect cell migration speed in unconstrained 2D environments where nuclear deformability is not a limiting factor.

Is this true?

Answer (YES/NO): YES